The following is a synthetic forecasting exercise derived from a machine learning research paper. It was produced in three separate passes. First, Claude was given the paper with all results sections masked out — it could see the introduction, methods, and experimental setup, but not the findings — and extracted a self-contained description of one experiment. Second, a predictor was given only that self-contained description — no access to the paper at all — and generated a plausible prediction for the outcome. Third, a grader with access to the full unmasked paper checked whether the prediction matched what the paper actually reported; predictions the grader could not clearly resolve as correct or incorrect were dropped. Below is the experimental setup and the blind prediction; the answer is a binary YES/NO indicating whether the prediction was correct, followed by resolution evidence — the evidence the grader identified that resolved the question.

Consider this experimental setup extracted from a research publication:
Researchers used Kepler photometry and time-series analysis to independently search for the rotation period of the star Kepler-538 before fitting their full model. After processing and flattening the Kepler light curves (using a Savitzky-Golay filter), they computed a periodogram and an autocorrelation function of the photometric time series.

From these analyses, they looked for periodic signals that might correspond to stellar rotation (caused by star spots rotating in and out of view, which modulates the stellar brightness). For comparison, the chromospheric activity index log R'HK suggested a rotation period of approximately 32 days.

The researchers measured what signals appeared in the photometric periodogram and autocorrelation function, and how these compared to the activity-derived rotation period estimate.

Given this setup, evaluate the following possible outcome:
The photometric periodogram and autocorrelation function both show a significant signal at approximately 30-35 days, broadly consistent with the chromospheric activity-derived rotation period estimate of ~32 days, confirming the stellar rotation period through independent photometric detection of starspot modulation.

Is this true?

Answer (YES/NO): NO